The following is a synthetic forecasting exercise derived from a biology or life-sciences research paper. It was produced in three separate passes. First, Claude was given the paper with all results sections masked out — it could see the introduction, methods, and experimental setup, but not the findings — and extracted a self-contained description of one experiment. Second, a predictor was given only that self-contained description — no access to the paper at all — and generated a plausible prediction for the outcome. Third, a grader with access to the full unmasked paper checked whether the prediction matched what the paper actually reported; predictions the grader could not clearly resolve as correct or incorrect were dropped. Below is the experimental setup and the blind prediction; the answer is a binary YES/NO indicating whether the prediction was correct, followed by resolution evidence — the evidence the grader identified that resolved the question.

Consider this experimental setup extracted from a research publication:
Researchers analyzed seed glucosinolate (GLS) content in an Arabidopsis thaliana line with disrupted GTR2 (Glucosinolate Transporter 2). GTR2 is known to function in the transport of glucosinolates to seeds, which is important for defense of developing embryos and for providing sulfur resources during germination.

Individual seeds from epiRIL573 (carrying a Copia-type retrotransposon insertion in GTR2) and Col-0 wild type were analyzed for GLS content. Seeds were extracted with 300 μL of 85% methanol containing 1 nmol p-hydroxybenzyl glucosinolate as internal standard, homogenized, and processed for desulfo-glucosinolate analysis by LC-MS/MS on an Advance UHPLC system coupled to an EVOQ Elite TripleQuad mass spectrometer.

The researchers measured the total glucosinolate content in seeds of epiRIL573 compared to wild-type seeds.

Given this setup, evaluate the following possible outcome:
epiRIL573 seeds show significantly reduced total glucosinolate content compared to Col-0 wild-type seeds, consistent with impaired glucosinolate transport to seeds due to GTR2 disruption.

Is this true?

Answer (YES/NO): YES